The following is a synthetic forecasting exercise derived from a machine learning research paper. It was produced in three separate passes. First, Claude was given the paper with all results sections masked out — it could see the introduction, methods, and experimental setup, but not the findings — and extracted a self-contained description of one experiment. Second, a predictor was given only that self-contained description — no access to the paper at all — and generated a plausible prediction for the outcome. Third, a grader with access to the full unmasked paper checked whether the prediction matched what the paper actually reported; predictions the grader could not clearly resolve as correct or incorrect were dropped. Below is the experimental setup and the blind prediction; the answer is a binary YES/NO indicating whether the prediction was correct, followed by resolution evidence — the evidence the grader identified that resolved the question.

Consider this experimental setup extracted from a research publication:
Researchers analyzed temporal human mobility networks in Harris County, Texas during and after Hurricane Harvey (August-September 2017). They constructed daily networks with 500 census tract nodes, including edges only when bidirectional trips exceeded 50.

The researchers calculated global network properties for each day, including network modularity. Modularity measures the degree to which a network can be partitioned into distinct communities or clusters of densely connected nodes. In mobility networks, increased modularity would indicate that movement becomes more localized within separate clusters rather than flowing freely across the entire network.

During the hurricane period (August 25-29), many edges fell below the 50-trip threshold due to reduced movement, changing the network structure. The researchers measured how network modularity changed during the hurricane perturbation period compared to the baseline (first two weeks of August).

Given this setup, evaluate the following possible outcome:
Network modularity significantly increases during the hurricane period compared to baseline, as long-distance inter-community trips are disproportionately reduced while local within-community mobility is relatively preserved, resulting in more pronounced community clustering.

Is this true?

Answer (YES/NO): YES